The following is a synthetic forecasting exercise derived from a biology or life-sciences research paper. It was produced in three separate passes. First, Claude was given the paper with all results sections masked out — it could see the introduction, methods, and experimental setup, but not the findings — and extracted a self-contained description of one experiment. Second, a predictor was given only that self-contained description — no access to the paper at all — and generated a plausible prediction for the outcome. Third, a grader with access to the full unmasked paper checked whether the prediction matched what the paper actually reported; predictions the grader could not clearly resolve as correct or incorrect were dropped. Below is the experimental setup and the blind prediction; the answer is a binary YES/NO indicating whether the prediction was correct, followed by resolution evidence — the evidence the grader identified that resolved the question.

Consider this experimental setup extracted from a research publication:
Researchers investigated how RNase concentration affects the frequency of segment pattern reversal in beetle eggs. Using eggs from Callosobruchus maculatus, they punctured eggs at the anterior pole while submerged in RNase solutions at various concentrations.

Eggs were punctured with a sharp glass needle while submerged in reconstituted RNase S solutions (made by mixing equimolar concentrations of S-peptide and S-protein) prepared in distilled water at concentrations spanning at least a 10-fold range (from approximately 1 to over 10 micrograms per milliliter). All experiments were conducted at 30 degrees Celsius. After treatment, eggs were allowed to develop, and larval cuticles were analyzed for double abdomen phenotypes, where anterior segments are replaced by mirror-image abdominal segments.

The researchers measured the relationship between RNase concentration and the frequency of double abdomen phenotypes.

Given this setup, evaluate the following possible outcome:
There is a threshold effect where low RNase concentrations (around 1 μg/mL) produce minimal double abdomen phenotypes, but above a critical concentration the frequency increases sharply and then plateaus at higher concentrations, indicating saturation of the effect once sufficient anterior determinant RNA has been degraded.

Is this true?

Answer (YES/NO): NO